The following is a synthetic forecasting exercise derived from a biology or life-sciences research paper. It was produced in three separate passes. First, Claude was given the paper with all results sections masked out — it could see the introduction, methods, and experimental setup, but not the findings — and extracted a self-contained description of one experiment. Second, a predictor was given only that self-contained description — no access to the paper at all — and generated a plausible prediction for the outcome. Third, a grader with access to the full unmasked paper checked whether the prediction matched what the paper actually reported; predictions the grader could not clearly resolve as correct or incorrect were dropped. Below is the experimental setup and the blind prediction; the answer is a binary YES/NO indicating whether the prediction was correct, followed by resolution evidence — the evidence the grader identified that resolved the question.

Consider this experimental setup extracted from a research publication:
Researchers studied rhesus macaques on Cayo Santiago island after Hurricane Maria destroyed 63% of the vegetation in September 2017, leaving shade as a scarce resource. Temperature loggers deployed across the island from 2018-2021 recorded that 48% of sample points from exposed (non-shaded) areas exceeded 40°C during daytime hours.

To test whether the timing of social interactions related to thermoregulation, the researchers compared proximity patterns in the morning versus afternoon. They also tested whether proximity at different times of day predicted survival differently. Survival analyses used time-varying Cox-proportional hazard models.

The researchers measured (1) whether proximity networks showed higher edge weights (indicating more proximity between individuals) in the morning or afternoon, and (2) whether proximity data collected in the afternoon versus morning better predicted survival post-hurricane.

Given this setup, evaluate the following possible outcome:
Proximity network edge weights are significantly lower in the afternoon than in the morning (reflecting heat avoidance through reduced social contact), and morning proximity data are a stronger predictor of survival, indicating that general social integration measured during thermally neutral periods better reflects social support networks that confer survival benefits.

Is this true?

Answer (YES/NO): NO